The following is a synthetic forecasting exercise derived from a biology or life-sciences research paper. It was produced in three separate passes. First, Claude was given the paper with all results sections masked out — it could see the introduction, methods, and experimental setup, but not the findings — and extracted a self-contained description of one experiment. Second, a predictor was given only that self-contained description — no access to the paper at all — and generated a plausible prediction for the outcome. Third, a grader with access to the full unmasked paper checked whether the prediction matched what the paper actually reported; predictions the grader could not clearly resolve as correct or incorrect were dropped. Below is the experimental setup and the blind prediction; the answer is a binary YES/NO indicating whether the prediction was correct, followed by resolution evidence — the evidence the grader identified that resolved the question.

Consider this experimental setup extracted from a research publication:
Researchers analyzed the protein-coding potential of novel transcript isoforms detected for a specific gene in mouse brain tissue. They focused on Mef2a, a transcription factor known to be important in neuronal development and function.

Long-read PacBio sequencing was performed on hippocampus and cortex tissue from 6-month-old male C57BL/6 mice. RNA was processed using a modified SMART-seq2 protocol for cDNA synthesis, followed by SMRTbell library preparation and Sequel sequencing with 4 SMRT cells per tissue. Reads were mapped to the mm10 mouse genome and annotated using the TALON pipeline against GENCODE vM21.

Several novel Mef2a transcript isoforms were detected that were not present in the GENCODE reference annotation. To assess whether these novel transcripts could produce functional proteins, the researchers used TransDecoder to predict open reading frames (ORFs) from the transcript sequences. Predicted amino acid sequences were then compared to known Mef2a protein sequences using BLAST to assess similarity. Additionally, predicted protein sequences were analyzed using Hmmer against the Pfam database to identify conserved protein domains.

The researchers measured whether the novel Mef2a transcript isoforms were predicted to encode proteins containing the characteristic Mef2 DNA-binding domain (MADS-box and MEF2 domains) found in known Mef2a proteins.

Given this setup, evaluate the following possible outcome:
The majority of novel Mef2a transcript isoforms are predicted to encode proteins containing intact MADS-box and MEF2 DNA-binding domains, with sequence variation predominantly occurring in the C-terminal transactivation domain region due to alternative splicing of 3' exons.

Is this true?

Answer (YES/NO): NO